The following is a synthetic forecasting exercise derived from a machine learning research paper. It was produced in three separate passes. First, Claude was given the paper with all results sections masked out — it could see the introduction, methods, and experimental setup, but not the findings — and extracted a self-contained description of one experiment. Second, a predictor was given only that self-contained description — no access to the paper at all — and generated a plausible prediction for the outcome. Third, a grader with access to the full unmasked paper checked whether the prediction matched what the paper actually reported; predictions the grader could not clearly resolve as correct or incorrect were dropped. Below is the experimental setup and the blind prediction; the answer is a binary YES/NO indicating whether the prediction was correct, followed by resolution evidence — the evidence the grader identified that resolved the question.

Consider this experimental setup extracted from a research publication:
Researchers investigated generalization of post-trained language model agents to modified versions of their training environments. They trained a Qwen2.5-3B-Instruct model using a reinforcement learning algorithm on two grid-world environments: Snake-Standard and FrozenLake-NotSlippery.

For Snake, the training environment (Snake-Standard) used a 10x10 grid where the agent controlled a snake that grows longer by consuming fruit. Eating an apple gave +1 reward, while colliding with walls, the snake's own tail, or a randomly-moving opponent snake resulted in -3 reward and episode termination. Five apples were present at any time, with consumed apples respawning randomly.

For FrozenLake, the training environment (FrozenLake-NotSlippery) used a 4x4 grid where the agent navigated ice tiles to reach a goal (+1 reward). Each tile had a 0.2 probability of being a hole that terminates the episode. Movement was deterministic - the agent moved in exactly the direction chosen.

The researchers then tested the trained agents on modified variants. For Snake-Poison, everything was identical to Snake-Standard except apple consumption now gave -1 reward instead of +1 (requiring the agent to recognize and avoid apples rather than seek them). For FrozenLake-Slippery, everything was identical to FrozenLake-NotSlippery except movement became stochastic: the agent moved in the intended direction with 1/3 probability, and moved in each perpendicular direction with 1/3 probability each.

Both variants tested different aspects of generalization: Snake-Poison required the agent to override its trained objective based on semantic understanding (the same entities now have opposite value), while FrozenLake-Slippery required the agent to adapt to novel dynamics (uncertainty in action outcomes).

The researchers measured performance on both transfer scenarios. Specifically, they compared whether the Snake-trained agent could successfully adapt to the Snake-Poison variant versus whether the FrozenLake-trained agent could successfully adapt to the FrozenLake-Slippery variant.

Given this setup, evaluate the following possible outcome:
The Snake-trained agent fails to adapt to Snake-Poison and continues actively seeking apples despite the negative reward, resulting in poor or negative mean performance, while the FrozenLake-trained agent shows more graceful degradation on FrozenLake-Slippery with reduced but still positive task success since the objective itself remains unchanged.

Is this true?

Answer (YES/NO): YES